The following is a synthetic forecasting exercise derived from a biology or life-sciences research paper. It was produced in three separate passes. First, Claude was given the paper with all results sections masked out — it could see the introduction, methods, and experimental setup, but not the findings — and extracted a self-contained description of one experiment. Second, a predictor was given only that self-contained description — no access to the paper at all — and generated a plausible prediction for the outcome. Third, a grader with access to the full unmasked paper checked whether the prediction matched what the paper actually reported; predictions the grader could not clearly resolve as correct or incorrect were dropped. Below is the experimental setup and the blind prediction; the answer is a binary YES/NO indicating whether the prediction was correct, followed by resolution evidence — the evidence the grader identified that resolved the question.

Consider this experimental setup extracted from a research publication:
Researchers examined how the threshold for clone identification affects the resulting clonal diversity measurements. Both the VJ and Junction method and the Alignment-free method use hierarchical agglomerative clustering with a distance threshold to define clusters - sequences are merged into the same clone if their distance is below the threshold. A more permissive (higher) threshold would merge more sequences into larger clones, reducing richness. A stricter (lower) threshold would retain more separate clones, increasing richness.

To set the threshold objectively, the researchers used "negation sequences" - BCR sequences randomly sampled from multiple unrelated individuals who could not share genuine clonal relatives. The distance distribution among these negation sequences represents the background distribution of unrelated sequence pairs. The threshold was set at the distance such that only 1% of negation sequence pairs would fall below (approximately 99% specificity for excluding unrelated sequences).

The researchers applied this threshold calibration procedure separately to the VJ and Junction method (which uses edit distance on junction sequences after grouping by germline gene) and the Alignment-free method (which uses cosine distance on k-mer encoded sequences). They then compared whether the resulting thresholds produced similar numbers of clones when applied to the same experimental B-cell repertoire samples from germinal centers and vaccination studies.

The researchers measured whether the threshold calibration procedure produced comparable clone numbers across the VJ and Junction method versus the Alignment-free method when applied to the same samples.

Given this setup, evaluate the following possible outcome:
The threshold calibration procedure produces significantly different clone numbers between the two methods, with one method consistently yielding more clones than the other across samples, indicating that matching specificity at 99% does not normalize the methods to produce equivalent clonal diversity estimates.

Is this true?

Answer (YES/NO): YES